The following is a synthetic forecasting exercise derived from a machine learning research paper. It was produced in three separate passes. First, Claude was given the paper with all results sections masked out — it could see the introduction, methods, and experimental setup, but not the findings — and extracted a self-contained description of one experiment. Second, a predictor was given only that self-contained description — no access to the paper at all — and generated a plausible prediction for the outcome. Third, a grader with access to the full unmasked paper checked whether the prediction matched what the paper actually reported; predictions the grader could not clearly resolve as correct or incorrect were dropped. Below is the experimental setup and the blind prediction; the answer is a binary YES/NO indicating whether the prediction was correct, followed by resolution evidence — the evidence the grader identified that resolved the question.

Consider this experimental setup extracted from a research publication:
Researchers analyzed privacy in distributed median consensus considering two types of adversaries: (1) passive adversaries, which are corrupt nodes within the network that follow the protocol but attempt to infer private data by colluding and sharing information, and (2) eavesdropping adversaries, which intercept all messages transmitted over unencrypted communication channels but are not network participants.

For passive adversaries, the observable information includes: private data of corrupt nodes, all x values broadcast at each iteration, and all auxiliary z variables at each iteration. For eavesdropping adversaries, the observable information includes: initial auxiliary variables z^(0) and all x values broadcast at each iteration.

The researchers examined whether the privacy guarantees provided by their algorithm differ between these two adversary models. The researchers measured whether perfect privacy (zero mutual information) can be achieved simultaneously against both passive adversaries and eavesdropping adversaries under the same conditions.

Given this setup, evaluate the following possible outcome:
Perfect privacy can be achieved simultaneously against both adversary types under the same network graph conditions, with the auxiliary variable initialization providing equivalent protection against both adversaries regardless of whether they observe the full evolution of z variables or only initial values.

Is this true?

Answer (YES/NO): YES